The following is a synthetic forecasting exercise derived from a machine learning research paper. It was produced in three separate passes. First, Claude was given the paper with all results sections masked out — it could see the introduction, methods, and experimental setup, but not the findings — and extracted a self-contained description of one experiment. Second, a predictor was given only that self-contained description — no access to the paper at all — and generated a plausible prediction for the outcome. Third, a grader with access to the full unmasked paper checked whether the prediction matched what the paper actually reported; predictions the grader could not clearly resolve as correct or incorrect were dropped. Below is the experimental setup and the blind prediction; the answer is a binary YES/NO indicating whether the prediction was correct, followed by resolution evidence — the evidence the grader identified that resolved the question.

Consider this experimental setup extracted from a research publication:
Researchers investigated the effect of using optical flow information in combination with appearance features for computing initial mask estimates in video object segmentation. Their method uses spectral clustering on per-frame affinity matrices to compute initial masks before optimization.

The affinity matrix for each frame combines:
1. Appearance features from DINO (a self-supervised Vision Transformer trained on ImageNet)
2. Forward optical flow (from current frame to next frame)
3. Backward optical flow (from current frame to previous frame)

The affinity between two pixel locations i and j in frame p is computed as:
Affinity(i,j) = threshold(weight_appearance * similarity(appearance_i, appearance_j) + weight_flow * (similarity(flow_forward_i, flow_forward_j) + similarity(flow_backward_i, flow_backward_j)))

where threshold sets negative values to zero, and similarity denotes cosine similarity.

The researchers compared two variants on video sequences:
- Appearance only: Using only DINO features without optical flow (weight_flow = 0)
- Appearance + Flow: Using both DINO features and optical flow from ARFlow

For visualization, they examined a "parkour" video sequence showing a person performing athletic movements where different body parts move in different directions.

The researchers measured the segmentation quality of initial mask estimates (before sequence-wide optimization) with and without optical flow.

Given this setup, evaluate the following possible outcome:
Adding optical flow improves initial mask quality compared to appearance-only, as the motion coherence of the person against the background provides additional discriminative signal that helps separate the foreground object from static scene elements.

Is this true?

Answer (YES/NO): YES